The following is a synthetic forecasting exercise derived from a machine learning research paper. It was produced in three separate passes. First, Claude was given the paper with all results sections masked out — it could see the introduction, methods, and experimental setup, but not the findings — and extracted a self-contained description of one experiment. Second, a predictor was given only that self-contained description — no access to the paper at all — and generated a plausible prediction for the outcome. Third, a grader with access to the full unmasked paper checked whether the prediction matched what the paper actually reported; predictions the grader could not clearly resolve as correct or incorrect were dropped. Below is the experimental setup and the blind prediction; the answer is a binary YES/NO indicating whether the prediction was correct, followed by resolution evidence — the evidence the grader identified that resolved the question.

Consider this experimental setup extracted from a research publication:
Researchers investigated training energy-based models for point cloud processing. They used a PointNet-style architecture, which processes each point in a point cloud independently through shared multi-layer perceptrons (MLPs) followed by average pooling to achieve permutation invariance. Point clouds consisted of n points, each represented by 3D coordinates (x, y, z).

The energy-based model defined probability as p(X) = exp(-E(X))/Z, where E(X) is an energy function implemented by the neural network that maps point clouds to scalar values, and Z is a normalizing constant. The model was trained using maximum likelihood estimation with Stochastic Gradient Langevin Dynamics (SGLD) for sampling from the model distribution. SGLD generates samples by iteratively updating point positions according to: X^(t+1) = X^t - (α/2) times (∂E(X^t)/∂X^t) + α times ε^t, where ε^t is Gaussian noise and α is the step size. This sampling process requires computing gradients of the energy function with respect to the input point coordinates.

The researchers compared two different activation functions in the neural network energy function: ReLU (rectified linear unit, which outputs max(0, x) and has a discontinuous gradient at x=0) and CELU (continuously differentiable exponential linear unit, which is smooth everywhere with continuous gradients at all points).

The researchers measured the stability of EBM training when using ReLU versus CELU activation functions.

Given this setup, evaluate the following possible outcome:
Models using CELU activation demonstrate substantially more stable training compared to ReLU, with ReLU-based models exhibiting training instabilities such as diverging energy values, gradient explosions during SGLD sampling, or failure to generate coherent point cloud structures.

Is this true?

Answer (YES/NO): NO